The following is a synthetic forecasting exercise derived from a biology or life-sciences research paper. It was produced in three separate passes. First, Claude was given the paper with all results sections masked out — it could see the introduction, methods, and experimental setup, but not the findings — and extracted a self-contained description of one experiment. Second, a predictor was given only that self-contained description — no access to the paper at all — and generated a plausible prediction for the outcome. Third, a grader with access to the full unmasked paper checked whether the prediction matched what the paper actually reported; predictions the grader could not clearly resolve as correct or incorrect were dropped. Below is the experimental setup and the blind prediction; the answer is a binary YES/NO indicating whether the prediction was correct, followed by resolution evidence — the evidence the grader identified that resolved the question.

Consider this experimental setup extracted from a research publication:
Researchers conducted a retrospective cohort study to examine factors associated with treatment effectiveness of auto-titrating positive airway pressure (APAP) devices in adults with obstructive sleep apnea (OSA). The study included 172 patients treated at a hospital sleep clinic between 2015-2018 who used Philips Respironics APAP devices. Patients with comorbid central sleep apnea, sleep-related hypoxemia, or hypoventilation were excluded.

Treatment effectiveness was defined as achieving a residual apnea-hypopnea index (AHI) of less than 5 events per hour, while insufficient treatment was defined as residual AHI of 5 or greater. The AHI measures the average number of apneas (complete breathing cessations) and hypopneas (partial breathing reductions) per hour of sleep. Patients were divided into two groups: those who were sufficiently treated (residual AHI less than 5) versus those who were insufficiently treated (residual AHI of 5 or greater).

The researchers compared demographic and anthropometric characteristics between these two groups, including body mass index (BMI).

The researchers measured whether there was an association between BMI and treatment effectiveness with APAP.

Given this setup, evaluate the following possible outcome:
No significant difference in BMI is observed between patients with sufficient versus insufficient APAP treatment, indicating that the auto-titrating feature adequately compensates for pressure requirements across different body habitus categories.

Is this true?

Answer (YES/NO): NO